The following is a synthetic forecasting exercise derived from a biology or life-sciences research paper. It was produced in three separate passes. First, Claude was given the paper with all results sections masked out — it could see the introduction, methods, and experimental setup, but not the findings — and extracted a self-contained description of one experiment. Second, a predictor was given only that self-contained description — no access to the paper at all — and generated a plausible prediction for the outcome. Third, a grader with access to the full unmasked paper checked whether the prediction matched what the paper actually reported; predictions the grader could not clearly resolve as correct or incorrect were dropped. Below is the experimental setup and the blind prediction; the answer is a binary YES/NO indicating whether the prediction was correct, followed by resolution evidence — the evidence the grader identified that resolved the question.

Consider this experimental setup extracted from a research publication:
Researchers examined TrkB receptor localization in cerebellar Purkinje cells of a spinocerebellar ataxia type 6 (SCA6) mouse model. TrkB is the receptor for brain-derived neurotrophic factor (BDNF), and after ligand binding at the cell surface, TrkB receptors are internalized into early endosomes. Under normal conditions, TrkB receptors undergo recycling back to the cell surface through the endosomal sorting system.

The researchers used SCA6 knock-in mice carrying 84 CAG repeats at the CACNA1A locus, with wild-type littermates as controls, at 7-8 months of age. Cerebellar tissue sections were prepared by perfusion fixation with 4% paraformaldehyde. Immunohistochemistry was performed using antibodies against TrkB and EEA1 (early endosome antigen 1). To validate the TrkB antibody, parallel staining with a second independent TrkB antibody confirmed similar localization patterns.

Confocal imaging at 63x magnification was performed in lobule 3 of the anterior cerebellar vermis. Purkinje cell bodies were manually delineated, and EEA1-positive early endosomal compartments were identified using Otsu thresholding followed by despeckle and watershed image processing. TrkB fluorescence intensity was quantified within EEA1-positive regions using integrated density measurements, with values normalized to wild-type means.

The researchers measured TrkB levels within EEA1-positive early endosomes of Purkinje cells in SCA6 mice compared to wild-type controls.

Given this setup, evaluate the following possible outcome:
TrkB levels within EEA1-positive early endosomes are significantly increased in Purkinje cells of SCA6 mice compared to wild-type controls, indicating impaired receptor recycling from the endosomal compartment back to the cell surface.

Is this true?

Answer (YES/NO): YES